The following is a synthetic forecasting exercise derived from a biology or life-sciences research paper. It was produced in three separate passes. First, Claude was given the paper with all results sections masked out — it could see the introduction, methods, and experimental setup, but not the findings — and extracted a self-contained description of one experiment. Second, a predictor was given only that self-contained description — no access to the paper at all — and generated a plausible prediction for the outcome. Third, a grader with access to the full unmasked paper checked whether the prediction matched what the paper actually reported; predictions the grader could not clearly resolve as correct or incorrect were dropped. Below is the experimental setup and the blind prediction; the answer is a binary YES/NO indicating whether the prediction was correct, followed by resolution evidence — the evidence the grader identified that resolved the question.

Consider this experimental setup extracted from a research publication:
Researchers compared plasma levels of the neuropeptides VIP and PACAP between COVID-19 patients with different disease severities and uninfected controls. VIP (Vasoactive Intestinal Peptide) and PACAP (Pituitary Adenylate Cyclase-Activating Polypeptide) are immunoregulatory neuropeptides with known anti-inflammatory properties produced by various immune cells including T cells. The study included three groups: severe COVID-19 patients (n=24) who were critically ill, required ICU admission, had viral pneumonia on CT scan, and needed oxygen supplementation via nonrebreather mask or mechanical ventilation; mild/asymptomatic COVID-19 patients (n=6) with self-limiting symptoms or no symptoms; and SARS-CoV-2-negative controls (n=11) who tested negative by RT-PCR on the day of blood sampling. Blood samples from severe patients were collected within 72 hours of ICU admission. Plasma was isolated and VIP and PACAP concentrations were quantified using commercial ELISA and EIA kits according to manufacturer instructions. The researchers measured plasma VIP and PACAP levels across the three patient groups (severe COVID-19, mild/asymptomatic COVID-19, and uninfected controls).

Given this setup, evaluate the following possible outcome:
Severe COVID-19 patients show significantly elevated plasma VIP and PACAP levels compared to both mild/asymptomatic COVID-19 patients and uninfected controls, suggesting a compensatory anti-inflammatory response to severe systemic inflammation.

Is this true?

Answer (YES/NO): NO